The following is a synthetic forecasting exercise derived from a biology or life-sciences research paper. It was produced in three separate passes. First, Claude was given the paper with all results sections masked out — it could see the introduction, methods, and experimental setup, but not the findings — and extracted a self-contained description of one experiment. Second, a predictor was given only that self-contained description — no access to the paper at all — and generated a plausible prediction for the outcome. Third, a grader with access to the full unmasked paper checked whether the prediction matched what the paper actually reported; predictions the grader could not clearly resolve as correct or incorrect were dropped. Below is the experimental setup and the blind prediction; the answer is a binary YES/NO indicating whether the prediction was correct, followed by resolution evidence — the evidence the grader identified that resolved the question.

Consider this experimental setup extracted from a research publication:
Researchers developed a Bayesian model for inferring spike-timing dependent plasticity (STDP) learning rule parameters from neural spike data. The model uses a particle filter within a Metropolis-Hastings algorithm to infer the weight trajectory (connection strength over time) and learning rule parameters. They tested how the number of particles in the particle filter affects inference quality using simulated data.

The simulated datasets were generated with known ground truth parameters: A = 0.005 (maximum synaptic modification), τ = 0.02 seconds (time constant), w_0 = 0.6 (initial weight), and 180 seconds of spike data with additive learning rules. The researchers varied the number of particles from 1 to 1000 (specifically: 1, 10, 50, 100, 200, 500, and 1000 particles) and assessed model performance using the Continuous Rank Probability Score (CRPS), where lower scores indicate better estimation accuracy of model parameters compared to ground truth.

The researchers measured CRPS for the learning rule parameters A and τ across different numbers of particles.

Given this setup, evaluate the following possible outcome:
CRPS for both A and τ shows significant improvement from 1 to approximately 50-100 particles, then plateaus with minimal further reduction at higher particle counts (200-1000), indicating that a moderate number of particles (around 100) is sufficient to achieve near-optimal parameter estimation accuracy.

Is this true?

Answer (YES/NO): YES